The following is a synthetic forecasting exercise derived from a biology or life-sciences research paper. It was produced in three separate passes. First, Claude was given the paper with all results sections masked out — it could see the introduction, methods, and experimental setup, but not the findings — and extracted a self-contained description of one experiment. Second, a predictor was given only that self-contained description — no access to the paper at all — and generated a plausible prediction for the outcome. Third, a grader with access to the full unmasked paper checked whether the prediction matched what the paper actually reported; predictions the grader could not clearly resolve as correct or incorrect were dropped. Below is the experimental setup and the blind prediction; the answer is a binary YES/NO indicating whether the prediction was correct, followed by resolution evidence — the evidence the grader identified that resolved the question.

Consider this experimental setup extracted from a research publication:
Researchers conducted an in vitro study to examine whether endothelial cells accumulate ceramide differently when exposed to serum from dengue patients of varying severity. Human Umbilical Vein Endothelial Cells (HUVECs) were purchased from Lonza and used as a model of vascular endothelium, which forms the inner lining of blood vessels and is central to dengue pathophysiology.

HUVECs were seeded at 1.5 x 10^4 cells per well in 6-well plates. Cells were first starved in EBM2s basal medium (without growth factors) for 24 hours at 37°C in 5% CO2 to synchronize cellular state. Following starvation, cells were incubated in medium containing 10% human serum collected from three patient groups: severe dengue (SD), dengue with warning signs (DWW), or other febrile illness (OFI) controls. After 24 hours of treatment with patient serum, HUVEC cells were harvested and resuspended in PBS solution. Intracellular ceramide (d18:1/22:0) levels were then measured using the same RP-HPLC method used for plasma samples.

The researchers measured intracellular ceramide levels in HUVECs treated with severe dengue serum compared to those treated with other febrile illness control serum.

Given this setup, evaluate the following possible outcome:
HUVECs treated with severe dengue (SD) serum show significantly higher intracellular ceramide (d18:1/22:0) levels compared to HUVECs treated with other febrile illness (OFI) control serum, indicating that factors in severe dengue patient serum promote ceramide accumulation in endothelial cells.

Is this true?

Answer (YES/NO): NO